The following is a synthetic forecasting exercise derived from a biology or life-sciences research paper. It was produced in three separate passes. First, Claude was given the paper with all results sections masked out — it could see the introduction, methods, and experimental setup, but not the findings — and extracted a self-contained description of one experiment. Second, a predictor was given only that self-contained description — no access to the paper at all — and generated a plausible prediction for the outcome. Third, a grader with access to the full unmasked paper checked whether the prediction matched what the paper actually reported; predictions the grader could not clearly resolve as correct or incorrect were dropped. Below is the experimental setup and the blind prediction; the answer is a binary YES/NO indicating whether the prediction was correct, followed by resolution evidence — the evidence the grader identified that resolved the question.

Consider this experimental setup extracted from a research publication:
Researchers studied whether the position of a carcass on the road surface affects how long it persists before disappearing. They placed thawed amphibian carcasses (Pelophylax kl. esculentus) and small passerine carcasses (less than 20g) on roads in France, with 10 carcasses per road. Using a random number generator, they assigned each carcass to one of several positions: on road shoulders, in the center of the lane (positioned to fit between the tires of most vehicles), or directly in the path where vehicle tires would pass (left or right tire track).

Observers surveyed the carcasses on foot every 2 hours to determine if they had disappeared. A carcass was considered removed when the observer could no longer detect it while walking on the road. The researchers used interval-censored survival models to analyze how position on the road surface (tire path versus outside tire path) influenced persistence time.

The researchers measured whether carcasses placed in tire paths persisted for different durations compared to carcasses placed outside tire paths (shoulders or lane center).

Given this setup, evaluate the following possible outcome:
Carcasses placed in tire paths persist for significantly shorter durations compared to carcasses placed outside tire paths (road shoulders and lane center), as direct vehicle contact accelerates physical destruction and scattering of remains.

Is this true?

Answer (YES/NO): NO